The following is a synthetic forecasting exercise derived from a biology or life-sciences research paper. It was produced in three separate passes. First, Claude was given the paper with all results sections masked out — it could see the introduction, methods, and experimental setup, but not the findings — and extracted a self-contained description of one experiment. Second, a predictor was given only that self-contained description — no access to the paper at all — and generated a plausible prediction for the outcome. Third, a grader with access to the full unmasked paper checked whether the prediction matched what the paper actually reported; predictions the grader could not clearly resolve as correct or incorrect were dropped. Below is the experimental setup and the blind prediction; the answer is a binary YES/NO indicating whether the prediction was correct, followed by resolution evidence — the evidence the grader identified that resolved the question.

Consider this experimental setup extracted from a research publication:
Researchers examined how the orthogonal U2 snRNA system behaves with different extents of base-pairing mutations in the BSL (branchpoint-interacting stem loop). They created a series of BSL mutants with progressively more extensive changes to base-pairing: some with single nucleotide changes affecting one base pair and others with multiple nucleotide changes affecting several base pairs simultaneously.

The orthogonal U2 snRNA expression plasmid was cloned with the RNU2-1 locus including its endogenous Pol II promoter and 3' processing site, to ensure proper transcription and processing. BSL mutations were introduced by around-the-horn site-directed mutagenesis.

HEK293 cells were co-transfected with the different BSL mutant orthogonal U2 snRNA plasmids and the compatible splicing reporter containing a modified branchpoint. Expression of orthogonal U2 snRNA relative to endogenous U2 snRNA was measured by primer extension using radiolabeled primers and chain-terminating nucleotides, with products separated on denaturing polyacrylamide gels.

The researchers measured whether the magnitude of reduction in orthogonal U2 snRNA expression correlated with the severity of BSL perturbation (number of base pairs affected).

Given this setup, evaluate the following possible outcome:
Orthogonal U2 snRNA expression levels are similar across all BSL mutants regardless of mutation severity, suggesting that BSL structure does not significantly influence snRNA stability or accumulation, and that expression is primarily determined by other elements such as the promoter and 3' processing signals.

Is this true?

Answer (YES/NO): NO